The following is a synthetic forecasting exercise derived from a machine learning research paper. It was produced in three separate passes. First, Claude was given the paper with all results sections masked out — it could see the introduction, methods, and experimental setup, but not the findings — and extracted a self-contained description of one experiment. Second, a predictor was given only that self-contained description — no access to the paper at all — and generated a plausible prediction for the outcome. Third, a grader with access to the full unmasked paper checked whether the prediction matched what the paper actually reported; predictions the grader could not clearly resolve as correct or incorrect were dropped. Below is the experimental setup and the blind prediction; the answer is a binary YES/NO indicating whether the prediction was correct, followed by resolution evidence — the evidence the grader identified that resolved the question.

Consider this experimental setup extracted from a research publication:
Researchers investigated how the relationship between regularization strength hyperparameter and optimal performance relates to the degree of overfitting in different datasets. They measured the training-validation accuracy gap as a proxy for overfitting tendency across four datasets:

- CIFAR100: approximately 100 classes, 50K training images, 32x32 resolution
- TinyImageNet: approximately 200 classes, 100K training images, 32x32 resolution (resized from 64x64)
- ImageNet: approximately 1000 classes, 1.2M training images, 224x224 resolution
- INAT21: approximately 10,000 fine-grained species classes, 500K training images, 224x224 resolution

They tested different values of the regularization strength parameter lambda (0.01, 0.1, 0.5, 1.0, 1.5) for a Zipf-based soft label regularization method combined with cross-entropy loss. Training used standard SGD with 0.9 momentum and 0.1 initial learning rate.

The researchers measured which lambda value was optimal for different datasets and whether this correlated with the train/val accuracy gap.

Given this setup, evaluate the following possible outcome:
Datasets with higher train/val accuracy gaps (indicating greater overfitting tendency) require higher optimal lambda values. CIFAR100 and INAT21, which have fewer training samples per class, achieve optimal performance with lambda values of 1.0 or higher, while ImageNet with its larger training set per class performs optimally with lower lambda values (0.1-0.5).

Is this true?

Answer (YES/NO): NO